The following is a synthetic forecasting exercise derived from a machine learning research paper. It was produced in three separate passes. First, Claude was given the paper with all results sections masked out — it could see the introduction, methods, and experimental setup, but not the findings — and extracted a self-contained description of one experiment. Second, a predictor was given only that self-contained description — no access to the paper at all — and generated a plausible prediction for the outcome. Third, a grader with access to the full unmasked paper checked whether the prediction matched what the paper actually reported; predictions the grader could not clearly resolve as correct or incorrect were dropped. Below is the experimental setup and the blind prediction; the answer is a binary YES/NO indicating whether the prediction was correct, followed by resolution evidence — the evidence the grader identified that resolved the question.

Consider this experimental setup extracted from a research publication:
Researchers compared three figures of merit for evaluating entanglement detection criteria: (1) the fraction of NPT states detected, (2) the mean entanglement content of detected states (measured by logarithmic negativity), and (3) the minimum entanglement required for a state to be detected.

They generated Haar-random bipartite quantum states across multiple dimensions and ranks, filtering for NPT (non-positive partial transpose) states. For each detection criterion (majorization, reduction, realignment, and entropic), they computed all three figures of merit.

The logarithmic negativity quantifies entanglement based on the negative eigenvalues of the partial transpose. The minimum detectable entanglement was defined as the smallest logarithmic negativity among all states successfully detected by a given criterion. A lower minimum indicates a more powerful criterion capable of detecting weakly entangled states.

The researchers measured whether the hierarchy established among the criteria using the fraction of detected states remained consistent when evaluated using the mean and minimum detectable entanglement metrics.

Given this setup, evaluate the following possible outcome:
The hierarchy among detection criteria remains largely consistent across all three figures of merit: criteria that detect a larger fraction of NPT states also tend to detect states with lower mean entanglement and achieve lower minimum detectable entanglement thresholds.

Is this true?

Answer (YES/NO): YES